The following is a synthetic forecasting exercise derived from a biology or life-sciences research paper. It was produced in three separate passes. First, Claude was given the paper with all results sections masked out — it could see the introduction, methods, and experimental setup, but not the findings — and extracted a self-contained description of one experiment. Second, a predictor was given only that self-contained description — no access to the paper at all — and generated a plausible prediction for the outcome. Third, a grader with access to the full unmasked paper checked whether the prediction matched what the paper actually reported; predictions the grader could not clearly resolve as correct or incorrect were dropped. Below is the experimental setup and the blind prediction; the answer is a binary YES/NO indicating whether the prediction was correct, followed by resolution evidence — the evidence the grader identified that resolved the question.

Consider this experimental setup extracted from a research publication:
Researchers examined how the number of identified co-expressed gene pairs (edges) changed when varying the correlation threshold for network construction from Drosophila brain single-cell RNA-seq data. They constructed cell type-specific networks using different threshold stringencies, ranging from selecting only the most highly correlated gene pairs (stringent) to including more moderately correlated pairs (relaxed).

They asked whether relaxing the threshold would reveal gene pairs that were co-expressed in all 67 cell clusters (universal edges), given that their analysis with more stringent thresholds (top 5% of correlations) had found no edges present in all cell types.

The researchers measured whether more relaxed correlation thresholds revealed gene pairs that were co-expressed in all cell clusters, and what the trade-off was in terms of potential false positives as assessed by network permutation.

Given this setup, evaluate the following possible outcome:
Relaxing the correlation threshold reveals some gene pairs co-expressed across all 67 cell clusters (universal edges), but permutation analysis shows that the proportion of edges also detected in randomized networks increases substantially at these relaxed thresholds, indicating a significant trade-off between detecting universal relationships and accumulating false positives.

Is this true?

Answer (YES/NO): YES